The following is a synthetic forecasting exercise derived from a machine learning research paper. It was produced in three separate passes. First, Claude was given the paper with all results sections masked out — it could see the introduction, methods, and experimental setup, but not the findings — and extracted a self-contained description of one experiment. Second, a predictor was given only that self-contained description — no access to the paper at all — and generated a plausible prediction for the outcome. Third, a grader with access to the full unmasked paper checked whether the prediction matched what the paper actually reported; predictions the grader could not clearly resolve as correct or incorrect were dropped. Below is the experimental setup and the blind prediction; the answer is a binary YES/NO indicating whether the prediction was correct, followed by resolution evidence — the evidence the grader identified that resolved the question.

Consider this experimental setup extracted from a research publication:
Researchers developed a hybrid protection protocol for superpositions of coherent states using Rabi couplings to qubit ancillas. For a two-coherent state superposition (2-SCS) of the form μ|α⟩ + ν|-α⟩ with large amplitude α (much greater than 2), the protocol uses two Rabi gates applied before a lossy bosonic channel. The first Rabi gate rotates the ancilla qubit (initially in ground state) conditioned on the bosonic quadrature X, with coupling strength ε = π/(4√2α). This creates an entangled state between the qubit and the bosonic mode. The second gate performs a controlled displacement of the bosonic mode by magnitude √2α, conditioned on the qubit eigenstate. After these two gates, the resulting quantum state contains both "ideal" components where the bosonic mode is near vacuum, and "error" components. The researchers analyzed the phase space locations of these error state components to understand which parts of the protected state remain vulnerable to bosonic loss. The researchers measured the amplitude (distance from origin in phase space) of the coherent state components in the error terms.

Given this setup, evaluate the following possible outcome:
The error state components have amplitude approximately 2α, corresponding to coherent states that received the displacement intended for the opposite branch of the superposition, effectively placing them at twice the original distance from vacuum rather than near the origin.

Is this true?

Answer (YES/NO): YES